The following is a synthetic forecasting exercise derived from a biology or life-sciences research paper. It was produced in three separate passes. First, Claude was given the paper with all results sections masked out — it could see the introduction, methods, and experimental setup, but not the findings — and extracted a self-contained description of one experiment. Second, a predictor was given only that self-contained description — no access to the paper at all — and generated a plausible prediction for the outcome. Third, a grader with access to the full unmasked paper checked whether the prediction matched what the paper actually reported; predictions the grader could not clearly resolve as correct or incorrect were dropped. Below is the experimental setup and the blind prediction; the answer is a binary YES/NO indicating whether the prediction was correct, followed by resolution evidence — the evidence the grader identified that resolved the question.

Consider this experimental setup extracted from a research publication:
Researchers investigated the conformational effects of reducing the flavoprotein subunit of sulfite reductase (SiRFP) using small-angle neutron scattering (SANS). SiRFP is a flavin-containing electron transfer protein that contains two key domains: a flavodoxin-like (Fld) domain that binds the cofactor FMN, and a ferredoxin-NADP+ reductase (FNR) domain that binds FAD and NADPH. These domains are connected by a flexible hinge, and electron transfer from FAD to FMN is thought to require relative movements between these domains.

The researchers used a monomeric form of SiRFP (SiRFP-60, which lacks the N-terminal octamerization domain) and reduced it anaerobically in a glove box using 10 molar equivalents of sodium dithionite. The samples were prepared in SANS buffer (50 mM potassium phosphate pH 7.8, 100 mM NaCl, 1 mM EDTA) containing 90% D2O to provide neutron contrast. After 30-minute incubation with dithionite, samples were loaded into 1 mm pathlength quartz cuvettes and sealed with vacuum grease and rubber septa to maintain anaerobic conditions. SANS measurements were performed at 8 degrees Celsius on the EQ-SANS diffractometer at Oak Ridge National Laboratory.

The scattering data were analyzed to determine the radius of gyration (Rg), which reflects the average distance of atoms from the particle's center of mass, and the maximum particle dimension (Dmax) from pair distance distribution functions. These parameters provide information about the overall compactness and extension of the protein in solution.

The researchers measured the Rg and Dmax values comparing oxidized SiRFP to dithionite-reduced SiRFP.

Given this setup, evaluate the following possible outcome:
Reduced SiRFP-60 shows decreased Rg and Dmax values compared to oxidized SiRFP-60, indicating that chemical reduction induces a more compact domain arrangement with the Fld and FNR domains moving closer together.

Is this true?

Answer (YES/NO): NO